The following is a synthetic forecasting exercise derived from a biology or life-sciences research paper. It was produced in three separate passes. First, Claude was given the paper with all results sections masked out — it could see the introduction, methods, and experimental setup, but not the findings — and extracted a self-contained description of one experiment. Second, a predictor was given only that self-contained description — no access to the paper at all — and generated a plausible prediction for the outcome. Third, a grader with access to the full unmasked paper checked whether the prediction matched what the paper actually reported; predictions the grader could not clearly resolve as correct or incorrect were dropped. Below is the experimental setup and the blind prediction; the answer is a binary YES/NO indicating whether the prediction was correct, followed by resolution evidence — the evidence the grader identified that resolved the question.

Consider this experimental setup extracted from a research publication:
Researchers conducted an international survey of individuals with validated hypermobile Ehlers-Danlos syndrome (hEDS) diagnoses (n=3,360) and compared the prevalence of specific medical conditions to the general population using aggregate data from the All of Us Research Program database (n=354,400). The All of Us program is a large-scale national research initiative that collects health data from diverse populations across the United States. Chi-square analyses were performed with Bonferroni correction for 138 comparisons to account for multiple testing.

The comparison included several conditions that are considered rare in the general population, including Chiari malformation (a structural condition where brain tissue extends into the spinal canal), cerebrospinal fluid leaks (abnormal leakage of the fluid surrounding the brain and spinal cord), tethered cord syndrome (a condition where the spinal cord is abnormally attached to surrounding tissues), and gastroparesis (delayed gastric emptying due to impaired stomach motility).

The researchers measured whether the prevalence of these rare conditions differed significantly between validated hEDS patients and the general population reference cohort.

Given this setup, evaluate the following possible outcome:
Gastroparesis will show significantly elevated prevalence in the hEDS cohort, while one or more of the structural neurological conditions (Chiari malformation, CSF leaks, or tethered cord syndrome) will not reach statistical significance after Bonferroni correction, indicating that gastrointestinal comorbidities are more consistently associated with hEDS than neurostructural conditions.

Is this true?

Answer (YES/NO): NO